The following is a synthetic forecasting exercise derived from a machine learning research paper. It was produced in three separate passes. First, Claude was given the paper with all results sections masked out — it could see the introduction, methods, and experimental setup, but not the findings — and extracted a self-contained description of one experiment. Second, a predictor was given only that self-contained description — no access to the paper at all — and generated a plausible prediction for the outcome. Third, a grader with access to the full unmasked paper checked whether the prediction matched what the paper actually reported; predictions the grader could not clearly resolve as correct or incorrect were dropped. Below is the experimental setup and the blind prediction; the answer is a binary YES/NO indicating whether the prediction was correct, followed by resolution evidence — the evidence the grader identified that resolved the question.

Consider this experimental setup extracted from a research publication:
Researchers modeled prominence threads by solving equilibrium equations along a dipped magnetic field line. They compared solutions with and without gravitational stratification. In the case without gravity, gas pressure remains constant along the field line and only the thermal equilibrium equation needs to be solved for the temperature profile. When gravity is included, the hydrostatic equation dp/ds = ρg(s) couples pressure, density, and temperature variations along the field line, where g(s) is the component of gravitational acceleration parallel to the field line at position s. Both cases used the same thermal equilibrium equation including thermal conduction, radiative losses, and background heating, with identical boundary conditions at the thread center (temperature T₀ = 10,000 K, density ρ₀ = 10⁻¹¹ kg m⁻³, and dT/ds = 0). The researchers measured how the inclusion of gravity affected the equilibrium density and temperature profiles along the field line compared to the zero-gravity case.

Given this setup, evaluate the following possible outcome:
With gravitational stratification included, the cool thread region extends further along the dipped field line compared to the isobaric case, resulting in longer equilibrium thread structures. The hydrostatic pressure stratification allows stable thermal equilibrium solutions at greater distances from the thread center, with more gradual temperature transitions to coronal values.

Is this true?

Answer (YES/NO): NO